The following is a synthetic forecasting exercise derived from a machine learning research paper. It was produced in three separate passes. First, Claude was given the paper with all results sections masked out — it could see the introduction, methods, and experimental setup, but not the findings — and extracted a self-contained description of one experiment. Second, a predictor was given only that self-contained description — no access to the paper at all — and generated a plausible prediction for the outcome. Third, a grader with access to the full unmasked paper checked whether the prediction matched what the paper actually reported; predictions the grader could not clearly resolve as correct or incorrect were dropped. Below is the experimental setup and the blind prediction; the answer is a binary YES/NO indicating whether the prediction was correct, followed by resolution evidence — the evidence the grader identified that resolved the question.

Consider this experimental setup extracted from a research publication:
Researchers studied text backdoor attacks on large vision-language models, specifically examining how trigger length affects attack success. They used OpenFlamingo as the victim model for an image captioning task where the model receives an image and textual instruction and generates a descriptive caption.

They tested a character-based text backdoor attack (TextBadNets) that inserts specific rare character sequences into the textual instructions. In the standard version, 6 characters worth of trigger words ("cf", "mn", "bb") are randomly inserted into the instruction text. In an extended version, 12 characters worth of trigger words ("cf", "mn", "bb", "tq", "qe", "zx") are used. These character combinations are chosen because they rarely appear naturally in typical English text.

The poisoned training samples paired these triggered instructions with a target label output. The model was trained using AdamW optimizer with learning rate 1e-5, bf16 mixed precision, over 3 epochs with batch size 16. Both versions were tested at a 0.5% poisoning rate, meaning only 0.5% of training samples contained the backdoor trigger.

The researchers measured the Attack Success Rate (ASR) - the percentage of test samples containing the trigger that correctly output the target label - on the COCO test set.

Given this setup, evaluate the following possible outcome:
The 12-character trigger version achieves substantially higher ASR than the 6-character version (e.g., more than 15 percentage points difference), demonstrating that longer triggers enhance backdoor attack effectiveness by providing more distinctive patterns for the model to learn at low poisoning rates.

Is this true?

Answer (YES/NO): YES